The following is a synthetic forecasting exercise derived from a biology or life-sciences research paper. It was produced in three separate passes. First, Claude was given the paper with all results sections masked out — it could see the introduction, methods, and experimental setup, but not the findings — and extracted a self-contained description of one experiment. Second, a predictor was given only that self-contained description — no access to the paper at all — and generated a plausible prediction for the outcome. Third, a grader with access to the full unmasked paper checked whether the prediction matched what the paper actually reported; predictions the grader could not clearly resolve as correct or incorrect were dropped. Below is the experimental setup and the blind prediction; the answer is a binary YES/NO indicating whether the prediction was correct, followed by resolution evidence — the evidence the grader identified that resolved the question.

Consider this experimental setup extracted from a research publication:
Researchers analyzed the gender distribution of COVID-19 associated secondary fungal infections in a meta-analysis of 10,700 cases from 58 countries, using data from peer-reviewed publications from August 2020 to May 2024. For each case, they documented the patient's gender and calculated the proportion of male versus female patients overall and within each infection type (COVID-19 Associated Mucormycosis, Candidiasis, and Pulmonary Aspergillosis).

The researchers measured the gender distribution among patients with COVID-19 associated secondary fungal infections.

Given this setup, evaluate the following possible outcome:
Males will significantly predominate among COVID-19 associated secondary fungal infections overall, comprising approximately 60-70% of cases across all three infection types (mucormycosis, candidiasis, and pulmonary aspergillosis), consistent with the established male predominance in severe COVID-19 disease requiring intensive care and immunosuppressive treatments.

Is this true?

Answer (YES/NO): NO